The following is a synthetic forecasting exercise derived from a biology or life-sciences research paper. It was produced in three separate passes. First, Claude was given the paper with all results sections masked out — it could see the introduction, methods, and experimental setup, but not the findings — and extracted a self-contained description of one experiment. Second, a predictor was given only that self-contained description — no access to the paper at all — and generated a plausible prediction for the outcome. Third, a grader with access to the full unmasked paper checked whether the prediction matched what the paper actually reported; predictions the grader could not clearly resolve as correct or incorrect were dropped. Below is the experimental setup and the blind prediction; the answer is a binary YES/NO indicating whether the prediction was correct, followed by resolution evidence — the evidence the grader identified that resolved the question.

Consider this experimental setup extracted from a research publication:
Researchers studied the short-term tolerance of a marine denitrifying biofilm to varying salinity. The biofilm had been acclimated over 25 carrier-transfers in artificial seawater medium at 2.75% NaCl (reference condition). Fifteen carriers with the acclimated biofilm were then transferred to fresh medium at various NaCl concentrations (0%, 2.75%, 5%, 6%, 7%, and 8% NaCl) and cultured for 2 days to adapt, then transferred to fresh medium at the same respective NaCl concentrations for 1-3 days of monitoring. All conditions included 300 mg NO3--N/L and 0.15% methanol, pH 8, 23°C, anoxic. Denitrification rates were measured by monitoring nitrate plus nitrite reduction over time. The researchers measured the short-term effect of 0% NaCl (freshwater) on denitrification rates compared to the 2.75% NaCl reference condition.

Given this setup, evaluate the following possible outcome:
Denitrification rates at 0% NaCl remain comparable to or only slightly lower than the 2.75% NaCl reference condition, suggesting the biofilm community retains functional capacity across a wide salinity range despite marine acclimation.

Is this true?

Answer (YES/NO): YES